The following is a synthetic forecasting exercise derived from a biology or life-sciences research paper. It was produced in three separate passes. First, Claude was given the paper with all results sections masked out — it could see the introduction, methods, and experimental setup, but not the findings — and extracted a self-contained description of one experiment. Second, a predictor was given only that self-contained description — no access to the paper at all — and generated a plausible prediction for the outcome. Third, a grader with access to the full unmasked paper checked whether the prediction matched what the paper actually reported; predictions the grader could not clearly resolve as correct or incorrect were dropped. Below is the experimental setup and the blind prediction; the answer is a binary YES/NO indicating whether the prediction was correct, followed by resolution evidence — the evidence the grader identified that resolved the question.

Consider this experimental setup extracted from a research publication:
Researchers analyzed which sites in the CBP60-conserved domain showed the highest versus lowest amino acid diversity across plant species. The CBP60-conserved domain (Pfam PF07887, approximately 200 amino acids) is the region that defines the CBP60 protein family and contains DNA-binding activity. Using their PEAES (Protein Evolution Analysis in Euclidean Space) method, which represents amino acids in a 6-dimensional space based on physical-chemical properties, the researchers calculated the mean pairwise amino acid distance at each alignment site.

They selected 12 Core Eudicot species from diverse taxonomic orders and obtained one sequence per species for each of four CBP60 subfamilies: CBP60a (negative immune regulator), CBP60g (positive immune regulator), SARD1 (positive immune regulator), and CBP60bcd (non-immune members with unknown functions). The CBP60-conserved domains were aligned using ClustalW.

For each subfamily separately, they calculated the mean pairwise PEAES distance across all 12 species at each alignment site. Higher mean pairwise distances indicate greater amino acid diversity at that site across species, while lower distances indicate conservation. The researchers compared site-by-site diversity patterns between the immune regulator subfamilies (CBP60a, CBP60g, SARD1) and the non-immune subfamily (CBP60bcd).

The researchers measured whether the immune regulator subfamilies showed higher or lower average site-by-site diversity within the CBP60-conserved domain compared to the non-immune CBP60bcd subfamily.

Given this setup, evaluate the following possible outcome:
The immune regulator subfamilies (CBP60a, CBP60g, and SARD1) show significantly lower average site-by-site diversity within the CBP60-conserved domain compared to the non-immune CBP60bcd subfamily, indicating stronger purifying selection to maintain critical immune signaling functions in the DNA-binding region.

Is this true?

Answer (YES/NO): NO